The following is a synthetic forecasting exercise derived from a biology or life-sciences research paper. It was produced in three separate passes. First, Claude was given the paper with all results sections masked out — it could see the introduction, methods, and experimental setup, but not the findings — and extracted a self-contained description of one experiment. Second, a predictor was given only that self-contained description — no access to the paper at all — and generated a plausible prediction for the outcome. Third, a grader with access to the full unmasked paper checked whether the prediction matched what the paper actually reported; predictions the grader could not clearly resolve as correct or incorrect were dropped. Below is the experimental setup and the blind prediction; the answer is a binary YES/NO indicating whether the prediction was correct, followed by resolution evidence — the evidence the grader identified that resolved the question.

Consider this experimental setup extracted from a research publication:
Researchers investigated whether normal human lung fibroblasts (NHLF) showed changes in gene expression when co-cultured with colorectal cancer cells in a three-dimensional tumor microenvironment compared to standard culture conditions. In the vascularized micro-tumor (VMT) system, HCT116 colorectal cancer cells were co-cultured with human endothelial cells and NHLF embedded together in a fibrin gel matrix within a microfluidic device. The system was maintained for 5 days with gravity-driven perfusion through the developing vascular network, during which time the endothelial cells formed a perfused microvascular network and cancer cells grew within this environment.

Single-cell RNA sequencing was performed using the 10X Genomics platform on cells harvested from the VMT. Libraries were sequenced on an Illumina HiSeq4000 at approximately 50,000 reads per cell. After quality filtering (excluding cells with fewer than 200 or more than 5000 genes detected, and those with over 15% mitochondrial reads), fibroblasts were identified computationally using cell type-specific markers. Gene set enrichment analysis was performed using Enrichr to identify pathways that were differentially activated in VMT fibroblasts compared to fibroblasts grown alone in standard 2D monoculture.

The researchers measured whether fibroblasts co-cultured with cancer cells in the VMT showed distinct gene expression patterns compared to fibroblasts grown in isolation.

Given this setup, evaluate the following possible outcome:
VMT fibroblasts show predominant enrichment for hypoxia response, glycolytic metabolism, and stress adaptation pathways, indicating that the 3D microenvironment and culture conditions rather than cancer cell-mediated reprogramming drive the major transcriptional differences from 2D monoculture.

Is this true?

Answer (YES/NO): NO